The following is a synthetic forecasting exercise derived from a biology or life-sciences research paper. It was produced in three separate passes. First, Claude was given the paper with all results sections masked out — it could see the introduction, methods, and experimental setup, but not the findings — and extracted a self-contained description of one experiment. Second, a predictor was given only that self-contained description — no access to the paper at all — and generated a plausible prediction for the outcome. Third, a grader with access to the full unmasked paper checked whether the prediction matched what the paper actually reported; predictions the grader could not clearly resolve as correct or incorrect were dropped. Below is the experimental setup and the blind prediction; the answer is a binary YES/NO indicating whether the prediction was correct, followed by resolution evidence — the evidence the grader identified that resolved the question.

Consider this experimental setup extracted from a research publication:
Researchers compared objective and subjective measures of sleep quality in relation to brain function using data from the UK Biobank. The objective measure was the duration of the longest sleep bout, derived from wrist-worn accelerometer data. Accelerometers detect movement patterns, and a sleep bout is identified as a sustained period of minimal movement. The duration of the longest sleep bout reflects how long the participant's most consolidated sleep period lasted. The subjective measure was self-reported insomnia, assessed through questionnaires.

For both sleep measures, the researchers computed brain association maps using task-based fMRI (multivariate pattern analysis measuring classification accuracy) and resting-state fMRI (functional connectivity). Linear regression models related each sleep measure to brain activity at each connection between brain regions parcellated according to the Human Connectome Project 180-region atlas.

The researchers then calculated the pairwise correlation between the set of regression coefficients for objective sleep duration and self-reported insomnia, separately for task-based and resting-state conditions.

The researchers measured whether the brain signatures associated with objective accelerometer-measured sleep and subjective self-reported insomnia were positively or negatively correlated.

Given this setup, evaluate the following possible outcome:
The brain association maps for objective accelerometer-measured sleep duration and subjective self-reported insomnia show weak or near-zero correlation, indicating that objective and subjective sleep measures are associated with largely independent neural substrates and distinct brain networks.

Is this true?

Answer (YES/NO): NO